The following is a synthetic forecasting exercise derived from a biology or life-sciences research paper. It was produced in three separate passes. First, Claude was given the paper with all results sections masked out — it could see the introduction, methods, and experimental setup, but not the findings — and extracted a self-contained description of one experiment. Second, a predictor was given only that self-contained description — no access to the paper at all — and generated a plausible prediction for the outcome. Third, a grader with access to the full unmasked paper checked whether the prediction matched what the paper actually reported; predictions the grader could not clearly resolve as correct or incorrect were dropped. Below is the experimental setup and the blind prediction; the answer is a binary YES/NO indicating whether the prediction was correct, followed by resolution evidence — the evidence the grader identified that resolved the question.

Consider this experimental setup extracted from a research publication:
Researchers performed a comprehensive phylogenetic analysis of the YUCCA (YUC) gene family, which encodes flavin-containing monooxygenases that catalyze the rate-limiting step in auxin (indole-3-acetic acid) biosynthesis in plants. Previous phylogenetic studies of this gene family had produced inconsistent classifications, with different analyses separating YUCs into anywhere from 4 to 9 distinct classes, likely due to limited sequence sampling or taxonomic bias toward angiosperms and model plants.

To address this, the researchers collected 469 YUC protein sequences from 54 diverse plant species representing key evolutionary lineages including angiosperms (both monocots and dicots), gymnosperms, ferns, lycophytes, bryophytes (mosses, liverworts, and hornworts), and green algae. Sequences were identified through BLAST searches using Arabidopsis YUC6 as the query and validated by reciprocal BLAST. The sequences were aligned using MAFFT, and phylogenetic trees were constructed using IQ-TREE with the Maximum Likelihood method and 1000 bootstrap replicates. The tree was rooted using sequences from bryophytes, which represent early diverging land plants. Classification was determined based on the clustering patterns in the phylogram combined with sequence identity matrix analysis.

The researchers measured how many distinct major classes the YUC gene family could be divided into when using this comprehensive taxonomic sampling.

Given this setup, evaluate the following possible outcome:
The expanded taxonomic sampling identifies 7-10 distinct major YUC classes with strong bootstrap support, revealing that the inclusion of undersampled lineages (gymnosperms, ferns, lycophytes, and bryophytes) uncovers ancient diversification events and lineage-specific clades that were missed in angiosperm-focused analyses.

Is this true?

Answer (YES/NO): NO